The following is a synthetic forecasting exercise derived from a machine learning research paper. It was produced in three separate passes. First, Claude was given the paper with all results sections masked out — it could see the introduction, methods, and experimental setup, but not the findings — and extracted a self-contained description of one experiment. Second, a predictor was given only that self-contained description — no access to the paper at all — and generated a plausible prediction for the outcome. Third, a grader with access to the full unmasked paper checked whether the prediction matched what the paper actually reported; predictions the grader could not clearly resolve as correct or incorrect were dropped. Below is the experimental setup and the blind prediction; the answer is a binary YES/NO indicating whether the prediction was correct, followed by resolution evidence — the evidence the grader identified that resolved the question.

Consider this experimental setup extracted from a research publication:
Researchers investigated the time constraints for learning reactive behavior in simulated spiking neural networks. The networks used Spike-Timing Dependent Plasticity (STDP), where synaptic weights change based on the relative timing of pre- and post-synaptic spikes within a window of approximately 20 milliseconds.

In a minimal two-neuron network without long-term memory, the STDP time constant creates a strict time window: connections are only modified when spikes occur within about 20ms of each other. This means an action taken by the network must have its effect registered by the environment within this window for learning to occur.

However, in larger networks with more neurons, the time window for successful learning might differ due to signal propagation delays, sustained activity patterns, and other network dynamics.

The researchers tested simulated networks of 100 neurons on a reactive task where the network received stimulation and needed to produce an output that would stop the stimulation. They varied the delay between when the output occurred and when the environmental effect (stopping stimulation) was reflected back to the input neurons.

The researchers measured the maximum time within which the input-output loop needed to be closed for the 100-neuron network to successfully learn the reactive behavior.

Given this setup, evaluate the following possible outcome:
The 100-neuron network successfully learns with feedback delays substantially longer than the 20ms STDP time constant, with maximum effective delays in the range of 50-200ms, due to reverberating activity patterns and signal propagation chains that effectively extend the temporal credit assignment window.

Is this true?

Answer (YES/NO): NO